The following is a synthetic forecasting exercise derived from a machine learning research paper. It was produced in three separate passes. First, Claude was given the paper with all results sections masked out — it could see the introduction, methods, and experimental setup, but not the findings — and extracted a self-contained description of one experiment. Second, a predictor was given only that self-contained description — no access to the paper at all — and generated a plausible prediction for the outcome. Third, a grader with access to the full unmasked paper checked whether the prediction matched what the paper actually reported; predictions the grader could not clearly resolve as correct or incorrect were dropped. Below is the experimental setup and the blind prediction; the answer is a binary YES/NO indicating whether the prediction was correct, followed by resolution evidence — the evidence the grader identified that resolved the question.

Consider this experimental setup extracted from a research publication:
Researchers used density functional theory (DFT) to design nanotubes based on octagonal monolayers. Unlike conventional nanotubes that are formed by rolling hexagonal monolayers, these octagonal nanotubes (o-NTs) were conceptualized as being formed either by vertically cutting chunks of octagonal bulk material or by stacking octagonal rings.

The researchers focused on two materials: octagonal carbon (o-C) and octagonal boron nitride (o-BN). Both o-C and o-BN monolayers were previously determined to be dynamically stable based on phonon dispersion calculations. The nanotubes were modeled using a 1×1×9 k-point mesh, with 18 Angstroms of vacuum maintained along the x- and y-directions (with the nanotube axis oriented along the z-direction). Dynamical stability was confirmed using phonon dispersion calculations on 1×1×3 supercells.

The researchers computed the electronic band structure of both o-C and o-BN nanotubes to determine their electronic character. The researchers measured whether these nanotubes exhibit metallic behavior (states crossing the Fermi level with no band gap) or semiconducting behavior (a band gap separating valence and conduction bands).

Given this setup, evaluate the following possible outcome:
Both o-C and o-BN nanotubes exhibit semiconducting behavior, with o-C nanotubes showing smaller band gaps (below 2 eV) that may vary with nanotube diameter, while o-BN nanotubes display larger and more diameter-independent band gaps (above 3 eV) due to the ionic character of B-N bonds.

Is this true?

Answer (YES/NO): NO